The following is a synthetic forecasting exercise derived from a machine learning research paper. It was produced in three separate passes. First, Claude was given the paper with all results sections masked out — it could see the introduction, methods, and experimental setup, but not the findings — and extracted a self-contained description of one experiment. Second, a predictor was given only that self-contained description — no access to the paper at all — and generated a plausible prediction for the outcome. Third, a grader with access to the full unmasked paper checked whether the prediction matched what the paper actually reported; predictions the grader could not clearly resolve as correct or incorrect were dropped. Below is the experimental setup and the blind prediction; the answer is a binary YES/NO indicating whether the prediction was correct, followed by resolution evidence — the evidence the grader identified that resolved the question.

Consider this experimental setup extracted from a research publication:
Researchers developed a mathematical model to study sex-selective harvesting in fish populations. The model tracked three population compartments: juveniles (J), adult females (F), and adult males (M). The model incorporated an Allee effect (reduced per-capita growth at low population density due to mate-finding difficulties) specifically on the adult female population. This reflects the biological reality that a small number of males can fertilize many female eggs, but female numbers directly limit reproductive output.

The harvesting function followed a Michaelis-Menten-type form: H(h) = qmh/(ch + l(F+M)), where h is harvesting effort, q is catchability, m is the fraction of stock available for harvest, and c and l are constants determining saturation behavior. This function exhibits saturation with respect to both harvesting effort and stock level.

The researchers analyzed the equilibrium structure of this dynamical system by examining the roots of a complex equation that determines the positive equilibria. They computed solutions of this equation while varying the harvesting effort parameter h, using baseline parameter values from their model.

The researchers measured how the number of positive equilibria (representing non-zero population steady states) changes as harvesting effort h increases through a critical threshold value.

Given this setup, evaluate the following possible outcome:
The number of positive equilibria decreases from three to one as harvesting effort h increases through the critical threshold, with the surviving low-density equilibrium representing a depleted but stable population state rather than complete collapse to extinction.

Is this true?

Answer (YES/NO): NO